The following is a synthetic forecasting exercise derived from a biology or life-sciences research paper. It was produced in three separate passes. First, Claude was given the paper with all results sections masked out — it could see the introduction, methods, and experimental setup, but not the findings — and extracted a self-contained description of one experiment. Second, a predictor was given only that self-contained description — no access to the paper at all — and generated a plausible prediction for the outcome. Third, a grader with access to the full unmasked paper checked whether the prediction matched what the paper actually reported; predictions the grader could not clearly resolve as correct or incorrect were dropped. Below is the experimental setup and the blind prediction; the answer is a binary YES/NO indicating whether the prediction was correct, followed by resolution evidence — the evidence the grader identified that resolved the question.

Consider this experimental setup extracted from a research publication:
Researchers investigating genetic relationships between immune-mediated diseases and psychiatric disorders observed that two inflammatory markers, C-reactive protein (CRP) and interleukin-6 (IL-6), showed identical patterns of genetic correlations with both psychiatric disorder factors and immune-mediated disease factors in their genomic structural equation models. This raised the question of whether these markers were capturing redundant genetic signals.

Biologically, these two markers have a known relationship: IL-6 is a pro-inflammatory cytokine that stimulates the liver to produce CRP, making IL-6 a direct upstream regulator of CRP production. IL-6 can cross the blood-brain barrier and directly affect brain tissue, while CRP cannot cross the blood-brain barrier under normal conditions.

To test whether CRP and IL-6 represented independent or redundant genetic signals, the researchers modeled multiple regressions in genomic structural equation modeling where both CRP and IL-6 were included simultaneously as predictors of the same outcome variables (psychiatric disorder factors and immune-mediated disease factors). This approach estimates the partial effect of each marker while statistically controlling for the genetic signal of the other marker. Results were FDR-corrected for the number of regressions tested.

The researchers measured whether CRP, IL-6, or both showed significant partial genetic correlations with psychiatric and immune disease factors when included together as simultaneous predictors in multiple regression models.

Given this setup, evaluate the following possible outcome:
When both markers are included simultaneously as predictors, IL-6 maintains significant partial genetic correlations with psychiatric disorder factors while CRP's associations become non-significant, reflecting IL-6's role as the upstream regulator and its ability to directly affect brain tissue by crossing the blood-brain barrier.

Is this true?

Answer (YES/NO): YES